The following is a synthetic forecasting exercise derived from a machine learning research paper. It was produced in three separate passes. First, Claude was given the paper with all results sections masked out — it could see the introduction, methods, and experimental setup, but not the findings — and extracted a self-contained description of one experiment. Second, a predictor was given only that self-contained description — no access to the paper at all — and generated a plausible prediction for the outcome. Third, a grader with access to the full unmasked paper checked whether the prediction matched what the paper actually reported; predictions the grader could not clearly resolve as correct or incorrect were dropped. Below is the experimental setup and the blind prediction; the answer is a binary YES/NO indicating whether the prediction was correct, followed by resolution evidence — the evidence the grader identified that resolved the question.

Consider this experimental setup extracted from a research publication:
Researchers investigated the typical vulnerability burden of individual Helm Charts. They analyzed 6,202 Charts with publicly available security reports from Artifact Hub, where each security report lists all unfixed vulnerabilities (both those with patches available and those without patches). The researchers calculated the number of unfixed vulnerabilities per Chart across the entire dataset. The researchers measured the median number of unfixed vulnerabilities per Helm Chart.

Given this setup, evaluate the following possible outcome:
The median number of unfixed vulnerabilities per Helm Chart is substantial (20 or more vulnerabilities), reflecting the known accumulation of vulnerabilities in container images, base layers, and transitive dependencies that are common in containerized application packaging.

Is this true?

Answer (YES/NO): YES